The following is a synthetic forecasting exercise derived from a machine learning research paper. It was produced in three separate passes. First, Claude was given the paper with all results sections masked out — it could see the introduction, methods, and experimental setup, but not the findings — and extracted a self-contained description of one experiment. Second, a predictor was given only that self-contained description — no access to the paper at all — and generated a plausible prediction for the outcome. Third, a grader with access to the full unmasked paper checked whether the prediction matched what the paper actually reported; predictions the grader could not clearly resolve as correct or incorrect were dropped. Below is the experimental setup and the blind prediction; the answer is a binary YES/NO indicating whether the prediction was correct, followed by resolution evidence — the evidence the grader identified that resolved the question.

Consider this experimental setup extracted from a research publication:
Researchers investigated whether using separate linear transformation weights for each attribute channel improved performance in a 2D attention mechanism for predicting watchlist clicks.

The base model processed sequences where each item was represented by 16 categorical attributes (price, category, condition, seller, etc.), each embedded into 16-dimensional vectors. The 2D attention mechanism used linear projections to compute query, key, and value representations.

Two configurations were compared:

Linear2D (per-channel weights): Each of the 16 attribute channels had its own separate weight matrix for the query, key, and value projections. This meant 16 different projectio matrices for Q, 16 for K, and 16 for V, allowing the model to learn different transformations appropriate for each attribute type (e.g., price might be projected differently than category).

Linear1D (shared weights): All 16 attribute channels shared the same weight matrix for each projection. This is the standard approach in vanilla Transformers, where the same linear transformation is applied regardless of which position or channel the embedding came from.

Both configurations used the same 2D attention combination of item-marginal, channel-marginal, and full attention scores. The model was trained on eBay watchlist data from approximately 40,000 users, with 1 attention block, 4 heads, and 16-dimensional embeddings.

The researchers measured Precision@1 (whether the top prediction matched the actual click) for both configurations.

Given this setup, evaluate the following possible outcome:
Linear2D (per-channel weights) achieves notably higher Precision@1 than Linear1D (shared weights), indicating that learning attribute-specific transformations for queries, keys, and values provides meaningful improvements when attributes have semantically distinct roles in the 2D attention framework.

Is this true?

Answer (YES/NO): YES